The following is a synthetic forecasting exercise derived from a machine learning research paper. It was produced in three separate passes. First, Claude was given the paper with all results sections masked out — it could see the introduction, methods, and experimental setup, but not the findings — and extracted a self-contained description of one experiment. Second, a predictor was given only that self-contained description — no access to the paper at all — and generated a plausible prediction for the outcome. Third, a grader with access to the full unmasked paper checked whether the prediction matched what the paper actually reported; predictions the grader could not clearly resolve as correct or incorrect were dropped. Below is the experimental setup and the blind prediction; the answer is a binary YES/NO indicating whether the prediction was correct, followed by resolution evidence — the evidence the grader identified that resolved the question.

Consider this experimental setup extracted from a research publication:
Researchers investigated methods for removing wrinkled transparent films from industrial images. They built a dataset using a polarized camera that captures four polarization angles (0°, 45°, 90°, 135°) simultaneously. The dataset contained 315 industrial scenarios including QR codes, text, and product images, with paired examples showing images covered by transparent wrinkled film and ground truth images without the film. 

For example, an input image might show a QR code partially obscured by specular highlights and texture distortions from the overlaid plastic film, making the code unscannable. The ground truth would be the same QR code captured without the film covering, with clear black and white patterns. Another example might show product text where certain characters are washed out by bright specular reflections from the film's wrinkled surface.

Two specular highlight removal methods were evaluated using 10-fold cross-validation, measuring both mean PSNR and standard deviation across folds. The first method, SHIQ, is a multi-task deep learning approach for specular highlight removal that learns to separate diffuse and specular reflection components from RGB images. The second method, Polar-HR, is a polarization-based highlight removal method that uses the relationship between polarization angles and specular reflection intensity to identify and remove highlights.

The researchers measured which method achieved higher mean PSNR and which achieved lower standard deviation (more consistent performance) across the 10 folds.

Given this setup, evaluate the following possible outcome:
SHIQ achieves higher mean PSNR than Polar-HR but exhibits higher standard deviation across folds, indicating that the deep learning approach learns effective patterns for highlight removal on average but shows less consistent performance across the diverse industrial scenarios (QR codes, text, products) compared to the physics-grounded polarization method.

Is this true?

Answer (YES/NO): NO